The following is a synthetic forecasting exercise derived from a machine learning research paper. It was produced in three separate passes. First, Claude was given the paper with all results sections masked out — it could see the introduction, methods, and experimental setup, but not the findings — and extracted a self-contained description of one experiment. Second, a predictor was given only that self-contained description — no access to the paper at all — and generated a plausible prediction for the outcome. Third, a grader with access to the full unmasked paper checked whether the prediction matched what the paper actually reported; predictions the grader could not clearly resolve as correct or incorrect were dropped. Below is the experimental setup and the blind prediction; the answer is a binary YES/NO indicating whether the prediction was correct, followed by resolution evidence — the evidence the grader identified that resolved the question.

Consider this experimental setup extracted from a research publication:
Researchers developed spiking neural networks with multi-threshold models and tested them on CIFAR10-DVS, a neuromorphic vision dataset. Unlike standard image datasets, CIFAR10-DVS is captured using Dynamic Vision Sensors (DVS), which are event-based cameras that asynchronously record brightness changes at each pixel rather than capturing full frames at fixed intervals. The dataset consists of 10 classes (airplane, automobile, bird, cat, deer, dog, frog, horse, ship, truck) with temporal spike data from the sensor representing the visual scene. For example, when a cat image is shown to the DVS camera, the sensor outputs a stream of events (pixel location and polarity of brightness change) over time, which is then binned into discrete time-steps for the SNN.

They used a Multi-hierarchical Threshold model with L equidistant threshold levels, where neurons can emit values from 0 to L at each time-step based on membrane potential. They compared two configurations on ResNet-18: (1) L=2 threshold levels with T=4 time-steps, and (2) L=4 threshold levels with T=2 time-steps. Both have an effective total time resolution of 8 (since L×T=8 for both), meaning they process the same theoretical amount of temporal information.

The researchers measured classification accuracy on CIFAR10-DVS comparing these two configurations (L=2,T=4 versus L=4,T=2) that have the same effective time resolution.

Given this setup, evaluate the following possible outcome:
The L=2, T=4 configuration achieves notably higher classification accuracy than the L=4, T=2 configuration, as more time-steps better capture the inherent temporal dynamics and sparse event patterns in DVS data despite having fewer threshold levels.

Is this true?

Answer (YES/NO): NO